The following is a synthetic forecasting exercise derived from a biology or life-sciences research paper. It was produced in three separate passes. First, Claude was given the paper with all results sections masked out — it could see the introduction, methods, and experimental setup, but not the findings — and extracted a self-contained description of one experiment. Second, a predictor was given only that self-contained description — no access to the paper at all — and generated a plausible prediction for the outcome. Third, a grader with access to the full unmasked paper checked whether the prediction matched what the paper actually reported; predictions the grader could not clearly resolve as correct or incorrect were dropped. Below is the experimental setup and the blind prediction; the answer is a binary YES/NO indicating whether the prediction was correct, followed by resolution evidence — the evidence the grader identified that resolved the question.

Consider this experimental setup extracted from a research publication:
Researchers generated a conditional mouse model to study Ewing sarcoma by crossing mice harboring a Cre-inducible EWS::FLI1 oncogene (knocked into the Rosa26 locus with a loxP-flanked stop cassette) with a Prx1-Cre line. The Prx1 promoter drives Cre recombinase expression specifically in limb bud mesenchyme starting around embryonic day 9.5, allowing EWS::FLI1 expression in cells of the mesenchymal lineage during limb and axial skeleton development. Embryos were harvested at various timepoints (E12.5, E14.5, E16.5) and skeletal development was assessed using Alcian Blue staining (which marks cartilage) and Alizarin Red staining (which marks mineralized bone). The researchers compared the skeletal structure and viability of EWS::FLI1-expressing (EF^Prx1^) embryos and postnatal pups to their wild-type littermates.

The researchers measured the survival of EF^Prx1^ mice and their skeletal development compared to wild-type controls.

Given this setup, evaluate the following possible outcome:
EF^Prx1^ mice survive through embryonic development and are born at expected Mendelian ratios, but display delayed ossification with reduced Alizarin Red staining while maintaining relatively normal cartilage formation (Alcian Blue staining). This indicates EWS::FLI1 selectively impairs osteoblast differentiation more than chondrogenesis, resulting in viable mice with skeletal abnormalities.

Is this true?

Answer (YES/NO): NO